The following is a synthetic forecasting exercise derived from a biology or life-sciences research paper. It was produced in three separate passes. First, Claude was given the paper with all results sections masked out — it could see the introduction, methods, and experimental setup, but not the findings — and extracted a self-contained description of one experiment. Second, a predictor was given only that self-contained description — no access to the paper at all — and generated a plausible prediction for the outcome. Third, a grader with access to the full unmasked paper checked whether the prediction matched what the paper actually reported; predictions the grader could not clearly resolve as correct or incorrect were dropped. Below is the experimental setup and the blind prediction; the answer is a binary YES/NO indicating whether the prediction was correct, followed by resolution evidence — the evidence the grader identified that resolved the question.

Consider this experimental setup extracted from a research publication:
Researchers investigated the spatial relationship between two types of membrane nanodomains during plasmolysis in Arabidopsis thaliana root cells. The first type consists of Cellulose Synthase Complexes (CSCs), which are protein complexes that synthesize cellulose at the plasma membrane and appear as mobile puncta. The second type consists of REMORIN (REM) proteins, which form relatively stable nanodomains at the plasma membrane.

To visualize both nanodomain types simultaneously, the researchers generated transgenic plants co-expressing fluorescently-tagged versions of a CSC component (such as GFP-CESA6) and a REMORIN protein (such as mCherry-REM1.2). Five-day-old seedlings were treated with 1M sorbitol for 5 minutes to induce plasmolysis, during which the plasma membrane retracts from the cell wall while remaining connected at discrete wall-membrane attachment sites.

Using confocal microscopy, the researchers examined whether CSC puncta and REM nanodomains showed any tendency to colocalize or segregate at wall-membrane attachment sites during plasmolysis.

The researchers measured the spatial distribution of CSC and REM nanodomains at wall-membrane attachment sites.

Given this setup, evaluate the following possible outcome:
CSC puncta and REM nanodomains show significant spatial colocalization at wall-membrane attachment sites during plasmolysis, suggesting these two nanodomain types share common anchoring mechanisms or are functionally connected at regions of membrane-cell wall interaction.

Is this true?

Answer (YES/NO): NO